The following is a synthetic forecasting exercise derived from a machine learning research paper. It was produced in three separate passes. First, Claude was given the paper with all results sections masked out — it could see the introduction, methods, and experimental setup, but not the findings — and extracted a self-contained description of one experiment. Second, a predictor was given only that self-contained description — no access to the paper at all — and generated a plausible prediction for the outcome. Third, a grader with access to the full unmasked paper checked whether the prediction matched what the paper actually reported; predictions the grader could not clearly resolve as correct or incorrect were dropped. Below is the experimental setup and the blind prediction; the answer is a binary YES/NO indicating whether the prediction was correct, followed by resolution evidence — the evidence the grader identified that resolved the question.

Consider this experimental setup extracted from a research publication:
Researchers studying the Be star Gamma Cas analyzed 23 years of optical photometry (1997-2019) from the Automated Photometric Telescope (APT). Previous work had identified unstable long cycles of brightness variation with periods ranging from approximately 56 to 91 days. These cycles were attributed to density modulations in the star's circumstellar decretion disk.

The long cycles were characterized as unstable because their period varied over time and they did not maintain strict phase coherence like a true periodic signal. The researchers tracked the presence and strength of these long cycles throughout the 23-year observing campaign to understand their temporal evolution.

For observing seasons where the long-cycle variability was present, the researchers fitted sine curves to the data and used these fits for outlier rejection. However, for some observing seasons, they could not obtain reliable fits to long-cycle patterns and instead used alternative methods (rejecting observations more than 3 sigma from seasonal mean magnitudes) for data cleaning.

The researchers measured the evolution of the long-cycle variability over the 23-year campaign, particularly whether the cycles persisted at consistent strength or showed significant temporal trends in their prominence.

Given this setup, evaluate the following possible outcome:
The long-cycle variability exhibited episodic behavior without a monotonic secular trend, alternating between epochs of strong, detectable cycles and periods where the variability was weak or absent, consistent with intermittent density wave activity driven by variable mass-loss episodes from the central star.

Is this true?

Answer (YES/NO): NO